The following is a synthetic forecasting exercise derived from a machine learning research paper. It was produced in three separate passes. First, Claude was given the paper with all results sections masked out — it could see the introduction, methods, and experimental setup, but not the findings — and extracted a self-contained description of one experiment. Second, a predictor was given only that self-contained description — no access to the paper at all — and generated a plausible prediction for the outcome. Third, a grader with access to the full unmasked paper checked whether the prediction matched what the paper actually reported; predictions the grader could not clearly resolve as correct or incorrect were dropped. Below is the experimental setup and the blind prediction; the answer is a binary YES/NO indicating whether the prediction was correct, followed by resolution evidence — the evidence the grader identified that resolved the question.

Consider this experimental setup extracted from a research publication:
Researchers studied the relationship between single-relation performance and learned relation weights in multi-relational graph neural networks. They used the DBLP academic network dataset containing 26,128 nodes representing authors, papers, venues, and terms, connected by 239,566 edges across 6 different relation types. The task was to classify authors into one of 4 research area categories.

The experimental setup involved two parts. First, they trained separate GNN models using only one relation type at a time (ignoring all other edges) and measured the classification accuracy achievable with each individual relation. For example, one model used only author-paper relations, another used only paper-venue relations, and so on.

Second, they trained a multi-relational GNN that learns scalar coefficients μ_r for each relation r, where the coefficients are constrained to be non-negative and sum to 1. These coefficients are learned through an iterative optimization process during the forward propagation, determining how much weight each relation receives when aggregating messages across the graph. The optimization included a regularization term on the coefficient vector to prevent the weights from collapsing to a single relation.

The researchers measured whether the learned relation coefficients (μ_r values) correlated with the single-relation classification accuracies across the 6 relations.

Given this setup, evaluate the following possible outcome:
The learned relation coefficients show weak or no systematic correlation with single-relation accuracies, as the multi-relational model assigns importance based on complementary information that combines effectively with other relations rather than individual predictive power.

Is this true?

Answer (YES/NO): NO